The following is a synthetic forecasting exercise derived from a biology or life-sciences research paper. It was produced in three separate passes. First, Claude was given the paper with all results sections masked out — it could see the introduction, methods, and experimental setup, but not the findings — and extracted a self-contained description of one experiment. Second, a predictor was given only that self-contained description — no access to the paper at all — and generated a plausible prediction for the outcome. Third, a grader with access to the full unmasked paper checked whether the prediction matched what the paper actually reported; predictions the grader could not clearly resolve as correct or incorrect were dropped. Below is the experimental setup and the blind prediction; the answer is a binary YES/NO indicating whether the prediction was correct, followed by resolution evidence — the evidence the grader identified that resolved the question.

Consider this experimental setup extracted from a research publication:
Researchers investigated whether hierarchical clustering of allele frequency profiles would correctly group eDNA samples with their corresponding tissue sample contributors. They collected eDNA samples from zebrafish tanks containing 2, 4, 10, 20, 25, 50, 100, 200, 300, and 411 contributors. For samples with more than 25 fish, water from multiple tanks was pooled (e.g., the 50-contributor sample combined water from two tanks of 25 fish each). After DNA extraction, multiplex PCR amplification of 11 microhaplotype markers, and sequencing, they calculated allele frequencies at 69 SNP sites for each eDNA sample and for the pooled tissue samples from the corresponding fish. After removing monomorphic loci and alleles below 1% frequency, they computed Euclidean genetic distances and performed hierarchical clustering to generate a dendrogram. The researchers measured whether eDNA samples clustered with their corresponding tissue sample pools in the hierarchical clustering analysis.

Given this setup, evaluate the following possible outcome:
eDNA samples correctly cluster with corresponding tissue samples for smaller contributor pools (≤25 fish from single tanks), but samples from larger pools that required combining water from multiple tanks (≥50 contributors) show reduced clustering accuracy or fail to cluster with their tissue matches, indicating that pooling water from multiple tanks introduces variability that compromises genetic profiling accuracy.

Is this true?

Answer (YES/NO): NO